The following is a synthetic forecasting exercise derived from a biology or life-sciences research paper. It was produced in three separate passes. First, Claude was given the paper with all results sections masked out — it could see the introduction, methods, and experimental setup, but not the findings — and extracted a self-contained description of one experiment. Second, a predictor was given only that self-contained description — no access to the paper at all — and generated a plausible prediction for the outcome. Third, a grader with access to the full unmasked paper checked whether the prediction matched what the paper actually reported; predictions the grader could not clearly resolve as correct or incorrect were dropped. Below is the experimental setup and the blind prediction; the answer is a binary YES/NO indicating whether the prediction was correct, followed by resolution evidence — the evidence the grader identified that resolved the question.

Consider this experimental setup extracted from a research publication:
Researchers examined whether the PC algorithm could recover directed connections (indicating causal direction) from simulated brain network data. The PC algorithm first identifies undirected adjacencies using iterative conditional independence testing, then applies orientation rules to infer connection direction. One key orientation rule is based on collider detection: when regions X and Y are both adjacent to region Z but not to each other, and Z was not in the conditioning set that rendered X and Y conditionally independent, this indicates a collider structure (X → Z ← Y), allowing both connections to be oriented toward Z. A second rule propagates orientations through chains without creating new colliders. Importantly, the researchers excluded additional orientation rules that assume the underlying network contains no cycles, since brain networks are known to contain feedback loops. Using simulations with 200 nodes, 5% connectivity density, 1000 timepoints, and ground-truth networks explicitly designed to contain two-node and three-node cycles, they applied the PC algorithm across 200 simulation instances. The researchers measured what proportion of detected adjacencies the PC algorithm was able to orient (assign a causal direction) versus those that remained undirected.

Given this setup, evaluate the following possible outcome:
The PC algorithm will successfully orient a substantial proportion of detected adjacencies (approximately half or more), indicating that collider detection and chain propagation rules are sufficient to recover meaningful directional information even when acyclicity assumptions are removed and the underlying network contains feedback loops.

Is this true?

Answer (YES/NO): YES